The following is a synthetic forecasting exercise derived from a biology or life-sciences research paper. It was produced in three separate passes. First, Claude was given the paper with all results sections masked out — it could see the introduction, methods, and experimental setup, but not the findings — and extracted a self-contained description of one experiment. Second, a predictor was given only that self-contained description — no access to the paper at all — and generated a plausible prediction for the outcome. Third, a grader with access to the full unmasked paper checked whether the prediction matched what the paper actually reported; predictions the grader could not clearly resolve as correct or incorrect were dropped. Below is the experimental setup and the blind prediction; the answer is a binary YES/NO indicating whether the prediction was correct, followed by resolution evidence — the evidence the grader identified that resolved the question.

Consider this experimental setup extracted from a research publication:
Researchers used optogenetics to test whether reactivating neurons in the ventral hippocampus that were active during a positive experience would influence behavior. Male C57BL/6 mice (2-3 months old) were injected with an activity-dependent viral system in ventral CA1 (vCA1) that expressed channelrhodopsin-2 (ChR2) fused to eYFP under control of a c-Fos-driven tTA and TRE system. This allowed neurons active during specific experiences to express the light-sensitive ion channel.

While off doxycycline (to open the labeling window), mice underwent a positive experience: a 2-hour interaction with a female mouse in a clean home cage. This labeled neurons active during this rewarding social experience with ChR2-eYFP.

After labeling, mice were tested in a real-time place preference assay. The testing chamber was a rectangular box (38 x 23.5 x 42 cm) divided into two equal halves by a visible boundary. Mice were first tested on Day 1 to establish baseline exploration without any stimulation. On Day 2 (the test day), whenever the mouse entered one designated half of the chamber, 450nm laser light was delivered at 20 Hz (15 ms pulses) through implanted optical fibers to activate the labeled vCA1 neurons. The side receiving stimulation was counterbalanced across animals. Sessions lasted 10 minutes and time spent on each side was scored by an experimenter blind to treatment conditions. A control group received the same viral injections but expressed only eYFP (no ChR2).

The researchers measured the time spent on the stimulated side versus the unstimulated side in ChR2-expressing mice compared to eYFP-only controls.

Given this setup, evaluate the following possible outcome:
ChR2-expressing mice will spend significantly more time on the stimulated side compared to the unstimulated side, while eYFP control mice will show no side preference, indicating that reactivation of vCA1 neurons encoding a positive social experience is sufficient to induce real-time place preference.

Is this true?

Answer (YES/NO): NO